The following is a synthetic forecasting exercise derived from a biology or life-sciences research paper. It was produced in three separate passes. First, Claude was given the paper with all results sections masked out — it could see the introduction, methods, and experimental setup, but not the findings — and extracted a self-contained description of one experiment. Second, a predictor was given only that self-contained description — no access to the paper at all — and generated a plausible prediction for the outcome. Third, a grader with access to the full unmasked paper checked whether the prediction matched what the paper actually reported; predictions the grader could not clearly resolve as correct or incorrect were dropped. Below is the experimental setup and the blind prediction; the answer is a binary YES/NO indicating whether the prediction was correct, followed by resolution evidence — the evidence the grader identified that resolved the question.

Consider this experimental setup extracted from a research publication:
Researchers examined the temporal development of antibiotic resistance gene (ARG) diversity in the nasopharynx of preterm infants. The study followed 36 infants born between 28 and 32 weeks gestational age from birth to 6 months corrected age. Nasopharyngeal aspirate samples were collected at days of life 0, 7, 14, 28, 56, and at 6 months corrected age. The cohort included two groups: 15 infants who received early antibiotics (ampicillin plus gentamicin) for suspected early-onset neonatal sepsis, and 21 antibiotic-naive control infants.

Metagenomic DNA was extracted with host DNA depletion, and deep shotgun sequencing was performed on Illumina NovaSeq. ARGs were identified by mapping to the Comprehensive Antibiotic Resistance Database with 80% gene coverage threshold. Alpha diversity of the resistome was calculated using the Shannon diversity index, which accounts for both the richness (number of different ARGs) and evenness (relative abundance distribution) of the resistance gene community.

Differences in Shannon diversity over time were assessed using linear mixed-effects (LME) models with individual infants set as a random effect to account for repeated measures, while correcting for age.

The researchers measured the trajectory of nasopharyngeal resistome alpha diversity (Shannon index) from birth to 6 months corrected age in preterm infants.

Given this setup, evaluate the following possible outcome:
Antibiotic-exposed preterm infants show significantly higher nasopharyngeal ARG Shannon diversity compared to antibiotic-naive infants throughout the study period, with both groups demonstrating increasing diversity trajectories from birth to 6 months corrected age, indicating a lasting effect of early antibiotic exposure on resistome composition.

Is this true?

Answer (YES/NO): NO